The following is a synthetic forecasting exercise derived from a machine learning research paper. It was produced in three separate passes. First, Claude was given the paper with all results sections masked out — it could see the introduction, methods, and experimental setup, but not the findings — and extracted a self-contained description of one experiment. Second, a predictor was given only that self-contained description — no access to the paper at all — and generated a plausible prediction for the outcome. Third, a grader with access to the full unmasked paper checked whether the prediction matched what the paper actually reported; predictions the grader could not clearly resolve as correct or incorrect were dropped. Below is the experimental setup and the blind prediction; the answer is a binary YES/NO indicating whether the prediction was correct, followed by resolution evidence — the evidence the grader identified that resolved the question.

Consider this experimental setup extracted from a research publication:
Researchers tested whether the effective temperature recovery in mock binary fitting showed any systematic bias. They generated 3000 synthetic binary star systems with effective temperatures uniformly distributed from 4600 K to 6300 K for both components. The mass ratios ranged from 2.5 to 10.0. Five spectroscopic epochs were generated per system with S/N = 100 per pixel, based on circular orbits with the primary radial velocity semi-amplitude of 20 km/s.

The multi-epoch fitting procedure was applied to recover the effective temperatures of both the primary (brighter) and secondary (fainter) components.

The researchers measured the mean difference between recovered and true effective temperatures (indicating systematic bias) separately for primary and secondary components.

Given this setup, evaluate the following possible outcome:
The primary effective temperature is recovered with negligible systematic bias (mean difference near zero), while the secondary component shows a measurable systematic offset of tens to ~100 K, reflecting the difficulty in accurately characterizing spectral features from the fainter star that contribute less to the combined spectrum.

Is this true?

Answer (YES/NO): NO